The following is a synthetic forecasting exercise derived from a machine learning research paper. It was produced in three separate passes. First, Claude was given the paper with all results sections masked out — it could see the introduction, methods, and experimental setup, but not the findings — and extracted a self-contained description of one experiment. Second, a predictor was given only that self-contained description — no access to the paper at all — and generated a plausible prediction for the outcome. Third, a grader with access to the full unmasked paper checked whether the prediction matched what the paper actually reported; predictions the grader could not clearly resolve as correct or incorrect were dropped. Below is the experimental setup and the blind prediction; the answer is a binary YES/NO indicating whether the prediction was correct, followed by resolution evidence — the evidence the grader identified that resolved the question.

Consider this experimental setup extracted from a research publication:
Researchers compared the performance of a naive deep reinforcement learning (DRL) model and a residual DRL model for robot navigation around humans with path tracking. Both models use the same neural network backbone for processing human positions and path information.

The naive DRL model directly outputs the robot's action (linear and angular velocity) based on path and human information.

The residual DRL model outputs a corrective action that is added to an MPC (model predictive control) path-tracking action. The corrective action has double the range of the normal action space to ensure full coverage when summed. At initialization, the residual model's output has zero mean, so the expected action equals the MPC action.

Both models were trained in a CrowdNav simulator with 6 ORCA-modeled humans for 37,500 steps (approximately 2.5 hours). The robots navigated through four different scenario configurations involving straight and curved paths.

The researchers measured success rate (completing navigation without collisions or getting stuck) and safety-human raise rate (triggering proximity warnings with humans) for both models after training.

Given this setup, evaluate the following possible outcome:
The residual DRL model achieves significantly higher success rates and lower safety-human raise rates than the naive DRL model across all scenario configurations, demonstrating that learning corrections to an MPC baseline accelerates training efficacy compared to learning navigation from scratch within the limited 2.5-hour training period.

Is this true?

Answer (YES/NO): NO